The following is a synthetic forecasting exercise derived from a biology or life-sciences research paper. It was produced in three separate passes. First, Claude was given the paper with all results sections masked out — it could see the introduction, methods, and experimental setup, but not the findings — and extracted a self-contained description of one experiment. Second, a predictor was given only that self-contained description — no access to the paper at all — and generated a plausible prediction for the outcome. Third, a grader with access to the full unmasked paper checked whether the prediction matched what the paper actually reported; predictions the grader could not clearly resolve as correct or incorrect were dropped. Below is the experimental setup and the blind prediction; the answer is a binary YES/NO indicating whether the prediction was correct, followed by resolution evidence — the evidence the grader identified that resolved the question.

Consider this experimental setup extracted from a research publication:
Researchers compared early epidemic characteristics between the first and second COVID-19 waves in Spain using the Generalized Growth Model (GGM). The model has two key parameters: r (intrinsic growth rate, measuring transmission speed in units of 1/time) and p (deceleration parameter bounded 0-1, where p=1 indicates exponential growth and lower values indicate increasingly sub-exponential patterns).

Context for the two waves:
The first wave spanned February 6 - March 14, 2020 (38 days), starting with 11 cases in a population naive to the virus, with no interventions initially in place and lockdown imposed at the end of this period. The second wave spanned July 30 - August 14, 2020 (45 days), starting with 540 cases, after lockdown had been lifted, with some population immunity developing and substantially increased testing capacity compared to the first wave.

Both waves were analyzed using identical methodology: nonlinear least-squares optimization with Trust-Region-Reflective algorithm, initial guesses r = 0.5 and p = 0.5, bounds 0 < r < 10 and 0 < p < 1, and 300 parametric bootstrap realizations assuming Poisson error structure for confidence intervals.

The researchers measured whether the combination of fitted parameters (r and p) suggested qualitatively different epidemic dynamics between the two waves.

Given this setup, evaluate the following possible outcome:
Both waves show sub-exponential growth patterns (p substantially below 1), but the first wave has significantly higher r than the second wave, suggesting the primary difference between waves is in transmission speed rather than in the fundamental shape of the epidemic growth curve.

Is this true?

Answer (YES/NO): NO